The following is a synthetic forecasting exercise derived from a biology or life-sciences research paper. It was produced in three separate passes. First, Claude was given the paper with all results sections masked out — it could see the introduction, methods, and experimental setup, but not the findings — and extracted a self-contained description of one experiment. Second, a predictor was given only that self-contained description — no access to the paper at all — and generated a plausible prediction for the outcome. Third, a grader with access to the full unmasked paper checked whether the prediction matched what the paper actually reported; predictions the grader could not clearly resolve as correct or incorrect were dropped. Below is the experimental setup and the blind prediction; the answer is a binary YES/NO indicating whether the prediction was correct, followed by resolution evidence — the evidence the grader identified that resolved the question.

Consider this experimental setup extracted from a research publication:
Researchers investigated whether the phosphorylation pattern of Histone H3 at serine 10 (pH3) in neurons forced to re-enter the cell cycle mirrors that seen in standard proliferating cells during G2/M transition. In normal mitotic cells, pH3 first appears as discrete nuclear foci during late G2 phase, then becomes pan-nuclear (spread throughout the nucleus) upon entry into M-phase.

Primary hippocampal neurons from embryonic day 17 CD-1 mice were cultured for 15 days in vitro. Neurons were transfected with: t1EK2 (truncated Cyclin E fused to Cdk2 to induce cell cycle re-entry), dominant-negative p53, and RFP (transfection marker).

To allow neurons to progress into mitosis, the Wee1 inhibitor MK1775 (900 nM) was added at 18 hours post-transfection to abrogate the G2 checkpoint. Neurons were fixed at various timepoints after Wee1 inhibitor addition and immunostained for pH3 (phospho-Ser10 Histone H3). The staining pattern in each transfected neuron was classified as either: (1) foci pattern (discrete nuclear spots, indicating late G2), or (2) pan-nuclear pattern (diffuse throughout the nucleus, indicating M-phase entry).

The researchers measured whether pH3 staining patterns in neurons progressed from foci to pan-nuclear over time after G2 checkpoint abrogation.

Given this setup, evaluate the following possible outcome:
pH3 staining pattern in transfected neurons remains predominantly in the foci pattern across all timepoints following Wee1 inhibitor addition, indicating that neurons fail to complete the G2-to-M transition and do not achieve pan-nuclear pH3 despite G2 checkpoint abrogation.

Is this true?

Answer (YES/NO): NO